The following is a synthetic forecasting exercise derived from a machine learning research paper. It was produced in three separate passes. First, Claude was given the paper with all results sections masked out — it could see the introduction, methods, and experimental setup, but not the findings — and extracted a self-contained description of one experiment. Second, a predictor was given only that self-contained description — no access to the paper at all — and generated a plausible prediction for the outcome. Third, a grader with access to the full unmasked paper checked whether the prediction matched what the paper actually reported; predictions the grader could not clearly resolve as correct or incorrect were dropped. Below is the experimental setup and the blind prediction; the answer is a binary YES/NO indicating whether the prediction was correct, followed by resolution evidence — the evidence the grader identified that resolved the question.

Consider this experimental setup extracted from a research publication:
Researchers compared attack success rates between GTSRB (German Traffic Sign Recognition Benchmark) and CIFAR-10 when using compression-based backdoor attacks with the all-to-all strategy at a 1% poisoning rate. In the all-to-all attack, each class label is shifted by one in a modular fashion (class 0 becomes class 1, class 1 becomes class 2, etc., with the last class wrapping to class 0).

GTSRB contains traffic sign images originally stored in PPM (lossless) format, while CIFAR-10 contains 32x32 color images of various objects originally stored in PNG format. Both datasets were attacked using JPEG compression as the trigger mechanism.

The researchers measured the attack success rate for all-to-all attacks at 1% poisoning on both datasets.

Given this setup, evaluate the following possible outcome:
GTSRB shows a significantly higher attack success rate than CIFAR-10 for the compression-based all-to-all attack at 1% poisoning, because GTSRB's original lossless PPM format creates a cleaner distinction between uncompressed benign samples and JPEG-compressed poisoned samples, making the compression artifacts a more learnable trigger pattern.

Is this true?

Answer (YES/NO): NO